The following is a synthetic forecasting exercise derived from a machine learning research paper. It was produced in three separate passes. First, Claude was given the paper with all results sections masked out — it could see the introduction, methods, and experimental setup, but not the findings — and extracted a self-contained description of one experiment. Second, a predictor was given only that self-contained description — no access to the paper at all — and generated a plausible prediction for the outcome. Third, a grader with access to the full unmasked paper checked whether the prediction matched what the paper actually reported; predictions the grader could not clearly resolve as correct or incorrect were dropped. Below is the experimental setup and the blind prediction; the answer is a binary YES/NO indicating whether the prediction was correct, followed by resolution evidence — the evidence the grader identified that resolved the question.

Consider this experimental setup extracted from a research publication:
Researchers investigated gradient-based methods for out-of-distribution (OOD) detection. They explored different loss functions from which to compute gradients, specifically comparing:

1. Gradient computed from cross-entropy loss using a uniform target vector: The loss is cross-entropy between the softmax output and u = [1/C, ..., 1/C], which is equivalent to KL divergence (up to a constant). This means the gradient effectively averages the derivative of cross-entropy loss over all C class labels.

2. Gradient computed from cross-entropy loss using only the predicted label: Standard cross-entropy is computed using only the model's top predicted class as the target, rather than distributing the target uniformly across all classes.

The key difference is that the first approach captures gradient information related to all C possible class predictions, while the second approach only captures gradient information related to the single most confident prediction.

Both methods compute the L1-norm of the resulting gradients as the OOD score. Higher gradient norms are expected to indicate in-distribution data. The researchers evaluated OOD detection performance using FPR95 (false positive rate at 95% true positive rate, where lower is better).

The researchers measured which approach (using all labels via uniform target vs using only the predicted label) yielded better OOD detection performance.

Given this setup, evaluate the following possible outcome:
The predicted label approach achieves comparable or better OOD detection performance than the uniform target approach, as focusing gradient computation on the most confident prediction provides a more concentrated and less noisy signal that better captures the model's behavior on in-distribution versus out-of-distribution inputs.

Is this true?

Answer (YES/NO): NO